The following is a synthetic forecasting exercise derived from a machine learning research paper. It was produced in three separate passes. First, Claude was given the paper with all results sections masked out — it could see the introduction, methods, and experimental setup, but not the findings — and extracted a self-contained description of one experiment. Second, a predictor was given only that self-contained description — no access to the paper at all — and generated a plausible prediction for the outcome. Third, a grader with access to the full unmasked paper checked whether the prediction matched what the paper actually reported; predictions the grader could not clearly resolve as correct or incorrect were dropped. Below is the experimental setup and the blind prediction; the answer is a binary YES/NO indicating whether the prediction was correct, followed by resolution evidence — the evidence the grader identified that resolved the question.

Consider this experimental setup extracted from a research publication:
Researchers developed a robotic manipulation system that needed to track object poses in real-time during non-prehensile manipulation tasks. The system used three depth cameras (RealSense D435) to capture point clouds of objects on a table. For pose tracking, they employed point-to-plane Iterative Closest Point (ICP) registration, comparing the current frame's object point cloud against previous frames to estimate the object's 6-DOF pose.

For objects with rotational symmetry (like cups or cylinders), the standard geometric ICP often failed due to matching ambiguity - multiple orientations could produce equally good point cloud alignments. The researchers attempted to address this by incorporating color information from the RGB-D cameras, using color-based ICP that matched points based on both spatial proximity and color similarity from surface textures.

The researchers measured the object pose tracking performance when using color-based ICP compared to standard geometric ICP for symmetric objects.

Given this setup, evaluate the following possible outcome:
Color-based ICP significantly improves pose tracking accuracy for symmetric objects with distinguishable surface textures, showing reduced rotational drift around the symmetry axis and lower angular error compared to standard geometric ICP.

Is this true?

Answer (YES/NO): NO